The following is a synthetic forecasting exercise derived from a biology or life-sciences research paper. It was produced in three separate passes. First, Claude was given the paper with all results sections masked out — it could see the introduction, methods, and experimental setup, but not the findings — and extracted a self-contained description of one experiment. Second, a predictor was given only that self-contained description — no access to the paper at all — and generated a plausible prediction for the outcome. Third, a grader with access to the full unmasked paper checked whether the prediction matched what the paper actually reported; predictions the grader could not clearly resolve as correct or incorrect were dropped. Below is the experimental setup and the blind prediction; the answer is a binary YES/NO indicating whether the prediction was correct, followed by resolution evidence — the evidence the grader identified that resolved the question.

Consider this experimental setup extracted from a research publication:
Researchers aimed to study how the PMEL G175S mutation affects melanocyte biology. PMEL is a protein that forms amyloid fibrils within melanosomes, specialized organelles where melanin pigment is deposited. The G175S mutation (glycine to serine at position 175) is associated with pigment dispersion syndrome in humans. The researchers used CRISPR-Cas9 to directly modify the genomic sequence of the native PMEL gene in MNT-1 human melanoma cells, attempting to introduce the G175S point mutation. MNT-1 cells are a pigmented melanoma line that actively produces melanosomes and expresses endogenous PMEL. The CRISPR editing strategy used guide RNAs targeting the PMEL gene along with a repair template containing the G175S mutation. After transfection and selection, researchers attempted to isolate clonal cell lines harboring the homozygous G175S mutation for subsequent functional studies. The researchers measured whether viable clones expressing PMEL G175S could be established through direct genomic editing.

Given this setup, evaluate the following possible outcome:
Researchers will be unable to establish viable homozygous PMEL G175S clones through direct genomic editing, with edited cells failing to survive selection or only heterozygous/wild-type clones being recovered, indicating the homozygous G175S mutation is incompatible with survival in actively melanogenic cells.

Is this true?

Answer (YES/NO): YES